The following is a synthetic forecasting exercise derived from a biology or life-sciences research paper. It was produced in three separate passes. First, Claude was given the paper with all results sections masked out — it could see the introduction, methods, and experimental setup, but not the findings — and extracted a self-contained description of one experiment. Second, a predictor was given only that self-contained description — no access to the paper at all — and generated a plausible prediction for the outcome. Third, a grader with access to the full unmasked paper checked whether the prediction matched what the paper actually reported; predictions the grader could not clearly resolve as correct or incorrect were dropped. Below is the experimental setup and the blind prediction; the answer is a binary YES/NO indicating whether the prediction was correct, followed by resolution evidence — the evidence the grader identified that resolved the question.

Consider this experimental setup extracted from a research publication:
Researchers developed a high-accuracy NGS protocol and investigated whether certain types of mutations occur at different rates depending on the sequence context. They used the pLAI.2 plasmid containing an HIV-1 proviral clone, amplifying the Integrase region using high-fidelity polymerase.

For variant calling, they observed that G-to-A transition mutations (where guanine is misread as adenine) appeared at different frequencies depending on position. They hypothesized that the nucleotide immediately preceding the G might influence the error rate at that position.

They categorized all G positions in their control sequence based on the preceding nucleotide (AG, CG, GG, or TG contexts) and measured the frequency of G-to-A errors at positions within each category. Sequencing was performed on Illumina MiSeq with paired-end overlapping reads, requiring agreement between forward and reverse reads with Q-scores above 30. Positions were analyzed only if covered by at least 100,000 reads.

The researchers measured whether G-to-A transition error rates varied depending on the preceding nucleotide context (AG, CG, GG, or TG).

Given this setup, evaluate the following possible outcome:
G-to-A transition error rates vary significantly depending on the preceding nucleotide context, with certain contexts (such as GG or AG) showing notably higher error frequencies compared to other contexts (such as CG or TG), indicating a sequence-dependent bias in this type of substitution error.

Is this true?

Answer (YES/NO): NO